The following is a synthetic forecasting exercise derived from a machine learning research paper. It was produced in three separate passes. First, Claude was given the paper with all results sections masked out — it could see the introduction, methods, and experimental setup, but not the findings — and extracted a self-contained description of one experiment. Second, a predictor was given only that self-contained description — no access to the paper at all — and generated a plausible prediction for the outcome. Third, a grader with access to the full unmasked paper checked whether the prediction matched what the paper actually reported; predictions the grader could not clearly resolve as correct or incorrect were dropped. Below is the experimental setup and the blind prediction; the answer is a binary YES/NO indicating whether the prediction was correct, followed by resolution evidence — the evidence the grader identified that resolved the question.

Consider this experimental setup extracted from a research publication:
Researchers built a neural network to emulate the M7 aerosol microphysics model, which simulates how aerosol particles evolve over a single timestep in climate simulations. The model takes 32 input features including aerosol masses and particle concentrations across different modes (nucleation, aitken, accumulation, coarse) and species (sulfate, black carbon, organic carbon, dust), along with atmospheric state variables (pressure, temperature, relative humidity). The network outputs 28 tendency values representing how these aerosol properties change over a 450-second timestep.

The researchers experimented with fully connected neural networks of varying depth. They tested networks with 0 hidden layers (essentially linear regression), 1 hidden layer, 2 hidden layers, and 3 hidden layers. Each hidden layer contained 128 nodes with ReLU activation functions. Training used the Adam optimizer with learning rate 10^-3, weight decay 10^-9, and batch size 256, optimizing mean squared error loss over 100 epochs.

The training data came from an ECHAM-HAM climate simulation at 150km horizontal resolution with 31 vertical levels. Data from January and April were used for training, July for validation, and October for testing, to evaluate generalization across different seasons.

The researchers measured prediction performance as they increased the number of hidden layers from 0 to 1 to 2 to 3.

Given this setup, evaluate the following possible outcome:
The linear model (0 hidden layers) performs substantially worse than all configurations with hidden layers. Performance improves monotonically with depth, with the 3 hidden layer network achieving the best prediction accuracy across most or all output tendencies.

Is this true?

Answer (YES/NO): NO